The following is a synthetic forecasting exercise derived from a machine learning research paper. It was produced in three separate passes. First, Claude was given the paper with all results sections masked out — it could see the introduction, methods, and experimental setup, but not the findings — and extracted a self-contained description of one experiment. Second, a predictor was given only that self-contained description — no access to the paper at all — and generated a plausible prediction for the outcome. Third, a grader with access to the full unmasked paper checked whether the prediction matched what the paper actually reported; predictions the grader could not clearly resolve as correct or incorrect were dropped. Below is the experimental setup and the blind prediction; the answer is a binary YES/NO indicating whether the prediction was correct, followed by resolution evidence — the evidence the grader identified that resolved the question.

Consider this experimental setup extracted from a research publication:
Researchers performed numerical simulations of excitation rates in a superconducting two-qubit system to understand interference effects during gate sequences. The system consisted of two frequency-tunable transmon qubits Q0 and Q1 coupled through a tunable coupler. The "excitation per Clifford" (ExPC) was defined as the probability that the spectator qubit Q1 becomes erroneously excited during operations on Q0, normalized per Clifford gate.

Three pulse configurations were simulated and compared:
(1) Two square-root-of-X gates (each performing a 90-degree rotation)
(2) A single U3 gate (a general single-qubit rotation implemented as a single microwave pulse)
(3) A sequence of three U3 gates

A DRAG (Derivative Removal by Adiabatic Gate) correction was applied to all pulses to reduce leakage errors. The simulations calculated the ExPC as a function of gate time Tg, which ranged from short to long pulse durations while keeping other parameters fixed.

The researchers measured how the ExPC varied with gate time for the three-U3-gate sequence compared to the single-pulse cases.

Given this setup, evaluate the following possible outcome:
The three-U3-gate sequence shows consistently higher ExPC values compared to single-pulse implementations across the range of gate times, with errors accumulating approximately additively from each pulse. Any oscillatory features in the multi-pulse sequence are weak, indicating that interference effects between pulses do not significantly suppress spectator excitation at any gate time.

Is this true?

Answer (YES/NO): NO